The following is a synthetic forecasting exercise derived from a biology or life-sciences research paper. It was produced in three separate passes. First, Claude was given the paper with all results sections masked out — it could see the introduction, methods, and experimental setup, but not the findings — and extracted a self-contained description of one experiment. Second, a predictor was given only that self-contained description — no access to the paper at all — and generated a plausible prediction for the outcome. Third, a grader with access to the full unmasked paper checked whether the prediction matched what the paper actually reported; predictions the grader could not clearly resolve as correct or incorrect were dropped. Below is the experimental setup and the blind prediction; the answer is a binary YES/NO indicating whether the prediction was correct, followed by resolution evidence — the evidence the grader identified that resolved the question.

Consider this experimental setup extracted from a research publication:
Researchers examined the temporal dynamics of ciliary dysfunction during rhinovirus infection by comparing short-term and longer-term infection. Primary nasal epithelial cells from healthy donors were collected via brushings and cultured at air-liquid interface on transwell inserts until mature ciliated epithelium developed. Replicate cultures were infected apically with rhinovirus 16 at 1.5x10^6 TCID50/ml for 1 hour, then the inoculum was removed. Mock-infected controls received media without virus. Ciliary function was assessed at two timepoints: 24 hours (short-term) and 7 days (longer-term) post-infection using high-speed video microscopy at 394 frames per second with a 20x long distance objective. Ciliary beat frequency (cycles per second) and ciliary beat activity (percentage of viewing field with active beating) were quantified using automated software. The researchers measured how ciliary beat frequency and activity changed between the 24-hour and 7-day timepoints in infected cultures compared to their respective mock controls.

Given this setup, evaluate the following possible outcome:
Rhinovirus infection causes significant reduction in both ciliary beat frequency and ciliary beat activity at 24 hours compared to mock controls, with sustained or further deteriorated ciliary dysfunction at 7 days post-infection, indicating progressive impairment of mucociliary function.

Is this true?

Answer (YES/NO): NO